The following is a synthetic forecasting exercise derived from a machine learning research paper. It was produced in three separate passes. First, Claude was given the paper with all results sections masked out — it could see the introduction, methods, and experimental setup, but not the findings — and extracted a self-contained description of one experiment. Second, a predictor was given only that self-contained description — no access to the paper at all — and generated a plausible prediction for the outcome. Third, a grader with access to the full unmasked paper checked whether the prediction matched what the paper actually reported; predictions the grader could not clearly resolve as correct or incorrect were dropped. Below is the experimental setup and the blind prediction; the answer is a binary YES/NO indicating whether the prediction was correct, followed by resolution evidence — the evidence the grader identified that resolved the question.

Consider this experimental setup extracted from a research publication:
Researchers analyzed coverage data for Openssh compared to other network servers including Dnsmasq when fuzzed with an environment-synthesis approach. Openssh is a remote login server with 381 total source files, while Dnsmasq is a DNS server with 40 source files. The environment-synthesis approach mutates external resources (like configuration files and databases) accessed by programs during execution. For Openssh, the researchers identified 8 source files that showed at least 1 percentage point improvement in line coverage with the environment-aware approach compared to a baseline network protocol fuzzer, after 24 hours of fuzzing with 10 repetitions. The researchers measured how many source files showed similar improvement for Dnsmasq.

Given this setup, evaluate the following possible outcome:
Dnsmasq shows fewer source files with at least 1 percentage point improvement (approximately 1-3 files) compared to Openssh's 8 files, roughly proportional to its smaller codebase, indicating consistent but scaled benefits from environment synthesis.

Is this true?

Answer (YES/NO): NO